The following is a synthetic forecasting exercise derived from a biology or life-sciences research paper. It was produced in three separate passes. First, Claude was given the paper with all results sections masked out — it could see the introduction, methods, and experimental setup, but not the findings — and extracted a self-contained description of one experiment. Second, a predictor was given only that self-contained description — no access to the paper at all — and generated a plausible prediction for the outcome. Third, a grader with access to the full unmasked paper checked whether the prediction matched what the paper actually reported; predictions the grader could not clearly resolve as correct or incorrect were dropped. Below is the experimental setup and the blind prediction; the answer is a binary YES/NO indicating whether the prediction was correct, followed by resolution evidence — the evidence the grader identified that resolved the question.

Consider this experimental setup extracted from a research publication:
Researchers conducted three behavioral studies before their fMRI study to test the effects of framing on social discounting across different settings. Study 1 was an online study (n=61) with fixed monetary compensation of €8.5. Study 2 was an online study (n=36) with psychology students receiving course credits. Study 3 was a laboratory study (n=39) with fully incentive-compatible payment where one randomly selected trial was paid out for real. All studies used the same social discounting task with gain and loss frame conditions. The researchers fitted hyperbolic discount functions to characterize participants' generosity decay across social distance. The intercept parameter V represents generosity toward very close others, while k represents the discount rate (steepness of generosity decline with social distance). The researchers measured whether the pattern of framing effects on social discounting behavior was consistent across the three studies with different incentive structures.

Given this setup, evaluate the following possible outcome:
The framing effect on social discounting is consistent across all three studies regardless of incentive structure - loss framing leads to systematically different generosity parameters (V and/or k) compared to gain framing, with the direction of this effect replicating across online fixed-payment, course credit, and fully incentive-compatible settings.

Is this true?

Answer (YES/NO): YES